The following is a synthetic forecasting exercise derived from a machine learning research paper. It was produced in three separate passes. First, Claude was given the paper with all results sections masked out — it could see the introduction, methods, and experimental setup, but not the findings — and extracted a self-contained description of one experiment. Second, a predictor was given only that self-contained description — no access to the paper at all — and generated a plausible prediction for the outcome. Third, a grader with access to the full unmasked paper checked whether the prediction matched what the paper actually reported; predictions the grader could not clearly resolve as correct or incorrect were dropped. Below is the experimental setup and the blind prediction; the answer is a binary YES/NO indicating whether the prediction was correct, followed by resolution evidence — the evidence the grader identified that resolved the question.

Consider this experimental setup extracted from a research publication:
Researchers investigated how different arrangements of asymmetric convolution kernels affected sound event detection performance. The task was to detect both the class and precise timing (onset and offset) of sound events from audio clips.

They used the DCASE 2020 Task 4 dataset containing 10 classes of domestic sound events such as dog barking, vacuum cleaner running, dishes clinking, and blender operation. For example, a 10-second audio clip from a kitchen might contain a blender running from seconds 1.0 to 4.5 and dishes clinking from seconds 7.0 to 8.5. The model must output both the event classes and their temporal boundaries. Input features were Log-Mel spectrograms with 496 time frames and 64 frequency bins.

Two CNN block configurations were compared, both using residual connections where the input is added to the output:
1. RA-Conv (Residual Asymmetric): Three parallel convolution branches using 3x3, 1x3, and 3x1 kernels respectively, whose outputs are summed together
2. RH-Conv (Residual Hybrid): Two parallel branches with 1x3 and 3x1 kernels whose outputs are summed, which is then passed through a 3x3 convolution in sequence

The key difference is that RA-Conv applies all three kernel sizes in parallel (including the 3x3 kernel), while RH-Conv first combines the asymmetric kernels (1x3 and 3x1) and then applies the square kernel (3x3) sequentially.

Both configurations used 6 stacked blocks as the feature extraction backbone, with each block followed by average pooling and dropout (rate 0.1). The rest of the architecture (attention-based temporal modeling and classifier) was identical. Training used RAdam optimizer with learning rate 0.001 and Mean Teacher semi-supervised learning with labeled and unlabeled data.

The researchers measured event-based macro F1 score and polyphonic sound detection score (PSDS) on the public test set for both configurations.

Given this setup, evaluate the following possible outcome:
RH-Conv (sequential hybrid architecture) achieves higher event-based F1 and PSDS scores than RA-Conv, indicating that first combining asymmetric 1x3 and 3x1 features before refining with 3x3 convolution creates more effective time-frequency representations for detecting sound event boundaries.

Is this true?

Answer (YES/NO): YES